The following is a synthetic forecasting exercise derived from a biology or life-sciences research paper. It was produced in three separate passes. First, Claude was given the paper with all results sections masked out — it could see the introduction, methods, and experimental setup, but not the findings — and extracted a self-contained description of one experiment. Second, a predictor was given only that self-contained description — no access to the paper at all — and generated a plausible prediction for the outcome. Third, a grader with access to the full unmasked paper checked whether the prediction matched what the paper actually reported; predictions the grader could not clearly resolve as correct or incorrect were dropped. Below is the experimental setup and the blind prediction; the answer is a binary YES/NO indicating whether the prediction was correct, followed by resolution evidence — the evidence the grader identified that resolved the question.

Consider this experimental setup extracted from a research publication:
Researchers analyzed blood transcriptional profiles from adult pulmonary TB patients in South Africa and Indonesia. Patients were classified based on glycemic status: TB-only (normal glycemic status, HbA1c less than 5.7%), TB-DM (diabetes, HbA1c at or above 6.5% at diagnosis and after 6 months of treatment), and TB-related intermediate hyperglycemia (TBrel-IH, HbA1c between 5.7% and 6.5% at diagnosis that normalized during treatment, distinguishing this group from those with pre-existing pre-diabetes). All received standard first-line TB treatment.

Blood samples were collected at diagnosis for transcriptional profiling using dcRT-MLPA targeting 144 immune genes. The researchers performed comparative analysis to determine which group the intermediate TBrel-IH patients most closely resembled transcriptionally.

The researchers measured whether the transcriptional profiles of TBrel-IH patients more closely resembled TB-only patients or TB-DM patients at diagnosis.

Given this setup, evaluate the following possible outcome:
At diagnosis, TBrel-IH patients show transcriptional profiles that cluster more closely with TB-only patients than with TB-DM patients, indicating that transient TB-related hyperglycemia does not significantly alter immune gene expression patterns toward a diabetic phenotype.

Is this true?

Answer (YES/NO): NO